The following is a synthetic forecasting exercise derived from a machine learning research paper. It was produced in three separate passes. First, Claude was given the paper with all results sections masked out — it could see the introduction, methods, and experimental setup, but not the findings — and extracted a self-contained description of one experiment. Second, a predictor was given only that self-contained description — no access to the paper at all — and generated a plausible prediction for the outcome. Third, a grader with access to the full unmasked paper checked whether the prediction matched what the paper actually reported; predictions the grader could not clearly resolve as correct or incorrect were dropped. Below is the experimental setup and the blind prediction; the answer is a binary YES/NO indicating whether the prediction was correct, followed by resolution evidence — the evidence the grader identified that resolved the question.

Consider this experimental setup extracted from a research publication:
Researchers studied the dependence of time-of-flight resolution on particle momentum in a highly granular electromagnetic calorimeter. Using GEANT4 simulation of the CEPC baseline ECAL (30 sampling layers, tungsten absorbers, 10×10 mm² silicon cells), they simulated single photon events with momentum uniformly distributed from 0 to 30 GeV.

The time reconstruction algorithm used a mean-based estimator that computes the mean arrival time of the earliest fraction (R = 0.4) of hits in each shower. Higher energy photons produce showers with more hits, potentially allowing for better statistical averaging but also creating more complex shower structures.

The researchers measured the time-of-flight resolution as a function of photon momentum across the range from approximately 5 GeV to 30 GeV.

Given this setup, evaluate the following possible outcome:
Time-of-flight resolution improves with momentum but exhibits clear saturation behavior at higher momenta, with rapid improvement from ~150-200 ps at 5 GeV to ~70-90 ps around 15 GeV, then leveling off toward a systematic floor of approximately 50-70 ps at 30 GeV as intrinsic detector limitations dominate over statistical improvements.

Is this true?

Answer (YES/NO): NO